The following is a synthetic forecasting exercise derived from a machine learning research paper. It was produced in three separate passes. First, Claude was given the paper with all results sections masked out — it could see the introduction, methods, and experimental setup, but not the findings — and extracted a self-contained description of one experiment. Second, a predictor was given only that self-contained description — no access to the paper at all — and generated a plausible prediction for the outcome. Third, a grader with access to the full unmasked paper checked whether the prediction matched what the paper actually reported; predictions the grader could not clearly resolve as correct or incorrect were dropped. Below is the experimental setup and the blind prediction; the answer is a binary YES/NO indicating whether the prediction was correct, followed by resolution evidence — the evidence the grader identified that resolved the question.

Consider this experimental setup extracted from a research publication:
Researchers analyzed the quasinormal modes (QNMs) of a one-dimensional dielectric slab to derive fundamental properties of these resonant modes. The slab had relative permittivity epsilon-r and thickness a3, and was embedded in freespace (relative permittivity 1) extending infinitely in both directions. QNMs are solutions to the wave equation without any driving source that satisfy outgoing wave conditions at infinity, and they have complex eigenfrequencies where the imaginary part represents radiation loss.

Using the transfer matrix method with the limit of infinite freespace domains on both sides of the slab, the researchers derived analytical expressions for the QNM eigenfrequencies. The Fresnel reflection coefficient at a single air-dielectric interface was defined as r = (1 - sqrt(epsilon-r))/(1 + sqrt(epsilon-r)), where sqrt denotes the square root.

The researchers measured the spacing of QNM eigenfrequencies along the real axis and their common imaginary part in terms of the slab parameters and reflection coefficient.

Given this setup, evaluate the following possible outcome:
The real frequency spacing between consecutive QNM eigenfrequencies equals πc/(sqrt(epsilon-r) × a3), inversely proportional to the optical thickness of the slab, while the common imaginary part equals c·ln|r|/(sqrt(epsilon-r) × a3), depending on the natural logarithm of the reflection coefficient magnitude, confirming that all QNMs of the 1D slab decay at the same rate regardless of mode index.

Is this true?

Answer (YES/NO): NO